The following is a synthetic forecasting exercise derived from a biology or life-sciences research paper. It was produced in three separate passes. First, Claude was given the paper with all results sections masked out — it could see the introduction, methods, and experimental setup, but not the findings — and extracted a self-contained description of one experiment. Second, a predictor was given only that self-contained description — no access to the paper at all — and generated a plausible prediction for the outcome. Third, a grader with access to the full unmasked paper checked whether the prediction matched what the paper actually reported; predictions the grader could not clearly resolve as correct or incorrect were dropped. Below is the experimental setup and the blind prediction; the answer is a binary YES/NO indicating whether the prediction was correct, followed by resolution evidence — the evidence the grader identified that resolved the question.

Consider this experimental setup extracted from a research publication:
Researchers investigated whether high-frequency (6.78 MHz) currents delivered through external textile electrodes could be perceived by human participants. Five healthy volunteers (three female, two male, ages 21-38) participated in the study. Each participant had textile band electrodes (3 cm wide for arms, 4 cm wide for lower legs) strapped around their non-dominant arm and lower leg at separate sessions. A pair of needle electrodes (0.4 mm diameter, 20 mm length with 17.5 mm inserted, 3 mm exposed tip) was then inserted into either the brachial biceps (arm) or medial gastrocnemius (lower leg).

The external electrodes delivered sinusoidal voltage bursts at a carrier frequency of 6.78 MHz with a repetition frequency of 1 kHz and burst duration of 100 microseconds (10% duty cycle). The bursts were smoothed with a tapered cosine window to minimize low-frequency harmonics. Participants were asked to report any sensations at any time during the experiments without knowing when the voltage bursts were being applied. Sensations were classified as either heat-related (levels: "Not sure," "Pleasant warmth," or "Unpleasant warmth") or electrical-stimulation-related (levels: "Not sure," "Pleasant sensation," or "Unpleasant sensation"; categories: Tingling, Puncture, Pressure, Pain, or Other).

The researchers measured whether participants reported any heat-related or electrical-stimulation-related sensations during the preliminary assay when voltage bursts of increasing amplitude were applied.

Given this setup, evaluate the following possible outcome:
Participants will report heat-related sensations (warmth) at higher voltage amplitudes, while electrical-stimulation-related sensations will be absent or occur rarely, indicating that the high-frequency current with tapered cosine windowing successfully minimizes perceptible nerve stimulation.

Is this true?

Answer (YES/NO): NO